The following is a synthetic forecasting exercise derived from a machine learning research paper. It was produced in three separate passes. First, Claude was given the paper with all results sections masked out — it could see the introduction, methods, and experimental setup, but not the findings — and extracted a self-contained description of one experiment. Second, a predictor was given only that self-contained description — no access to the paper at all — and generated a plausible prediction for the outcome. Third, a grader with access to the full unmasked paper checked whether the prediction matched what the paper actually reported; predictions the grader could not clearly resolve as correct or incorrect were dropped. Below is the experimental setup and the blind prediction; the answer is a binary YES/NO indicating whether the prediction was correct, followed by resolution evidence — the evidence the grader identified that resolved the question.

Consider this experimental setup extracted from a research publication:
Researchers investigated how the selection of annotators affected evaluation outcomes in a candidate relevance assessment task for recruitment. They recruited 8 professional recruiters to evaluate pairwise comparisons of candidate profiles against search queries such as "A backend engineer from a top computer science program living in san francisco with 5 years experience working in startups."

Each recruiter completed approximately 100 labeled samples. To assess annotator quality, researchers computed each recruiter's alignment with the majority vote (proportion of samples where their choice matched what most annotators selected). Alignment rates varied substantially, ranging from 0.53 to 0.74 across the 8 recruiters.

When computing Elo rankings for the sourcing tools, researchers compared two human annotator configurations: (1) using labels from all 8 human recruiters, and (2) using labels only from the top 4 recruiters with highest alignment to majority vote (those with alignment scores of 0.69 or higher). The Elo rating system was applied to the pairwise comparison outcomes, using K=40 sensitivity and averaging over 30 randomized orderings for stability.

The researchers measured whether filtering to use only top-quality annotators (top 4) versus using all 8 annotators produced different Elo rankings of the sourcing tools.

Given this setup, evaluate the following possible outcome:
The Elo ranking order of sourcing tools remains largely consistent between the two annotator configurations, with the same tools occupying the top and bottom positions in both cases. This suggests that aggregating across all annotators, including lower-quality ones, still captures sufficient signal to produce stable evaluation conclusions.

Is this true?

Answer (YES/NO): YES